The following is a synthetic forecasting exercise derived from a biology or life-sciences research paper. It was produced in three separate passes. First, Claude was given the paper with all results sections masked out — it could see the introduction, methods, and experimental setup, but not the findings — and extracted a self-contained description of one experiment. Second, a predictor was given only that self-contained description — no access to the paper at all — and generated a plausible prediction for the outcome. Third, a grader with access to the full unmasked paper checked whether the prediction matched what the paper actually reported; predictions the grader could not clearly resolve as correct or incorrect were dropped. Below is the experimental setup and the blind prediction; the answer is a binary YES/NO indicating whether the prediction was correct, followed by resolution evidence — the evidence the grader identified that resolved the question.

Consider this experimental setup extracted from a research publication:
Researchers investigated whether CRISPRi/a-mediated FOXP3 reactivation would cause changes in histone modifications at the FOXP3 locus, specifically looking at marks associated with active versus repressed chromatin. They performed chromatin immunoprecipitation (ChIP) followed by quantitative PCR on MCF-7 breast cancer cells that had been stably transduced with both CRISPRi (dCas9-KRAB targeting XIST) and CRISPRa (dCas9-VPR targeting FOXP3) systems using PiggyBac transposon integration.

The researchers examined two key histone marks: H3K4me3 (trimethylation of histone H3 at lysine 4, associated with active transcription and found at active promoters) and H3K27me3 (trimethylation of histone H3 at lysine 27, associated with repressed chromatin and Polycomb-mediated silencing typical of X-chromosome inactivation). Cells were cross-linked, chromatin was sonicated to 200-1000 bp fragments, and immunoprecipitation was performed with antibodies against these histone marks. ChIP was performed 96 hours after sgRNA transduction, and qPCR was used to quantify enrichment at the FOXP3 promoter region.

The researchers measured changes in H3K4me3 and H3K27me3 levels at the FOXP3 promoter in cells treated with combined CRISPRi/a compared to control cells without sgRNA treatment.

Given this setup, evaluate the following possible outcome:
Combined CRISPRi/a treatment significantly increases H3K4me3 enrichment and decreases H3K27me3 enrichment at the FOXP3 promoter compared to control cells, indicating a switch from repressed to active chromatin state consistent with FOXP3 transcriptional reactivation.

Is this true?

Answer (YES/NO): NO